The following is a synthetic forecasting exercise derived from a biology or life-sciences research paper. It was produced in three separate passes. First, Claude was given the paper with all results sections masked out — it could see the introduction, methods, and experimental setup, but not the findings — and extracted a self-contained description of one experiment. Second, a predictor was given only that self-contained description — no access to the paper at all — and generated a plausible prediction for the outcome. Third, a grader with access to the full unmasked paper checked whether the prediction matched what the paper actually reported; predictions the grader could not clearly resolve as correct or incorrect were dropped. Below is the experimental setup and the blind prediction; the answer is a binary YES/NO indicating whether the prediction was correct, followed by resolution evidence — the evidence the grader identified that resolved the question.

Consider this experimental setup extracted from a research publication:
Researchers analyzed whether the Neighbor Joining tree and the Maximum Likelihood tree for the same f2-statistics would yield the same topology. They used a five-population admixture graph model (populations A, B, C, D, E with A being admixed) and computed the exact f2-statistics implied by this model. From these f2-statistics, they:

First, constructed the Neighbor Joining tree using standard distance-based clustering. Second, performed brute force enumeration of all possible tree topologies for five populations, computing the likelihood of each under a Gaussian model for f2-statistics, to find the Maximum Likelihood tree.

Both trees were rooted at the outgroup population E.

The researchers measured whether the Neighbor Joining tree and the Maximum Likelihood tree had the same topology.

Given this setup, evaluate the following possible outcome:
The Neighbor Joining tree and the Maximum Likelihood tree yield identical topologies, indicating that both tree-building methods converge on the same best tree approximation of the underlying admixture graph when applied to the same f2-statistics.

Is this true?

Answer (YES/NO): YES